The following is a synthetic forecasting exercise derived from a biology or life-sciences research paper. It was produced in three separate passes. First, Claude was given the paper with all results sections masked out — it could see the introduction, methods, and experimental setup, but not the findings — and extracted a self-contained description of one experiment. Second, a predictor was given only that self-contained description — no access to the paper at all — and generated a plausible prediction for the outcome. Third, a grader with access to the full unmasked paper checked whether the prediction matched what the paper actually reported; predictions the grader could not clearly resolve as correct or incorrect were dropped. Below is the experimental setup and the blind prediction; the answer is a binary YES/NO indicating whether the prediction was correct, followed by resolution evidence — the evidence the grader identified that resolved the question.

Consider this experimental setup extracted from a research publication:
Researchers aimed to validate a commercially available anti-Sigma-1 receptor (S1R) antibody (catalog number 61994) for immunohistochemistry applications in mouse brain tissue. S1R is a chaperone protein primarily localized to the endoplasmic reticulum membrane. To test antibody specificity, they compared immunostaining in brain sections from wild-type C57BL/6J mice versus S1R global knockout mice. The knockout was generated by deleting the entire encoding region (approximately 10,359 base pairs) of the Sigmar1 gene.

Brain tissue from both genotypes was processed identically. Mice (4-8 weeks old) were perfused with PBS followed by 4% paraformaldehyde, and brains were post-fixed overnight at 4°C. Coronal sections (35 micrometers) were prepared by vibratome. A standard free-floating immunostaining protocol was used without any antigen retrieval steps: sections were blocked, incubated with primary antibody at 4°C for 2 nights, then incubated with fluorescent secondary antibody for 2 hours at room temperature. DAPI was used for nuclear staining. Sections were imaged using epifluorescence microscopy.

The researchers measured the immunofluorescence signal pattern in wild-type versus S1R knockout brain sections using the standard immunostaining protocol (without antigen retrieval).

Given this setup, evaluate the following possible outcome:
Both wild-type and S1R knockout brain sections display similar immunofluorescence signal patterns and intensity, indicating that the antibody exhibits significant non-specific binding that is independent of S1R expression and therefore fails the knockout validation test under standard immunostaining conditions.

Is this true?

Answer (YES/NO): NO